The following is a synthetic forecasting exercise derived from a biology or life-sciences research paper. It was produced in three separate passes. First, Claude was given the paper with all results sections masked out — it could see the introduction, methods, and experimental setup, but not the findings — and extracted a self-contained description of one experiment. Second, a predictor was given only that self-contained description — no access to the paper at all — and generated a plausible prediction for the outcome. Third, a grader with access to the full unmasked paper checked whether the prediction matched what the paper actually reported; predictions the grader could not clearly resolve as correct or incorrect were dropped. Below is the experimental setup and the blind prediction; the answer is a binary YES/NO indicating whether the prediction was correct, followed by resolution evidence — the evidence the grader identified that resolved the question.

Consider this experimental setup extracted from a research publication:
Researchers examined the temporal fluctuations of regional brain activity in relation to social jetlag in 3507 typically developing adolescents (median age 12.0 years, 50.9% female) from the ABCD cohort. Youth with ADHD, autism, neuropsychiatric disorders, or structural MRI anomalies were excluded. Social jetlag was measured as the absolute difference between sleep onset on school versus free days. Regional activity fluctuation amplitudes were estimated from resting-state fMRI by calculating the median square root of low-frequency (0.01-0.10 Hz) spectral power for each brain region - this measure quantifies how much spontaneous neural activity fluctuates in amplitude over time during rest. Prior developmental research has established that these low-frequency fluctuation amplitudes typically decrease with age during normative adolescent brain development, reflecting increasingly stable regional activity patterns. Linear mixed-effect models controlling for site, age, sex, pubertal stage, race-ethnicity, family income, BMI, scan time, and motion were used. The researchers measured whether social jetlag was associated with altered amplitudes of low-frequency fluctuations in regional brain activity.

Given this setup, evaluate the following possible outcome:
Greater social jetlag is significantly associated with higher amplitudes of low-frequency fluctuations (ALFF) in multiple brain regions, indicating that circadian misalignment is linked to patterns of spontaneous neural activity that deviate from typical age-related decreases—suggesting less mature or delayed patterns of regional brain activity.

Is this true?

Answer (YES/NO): NO